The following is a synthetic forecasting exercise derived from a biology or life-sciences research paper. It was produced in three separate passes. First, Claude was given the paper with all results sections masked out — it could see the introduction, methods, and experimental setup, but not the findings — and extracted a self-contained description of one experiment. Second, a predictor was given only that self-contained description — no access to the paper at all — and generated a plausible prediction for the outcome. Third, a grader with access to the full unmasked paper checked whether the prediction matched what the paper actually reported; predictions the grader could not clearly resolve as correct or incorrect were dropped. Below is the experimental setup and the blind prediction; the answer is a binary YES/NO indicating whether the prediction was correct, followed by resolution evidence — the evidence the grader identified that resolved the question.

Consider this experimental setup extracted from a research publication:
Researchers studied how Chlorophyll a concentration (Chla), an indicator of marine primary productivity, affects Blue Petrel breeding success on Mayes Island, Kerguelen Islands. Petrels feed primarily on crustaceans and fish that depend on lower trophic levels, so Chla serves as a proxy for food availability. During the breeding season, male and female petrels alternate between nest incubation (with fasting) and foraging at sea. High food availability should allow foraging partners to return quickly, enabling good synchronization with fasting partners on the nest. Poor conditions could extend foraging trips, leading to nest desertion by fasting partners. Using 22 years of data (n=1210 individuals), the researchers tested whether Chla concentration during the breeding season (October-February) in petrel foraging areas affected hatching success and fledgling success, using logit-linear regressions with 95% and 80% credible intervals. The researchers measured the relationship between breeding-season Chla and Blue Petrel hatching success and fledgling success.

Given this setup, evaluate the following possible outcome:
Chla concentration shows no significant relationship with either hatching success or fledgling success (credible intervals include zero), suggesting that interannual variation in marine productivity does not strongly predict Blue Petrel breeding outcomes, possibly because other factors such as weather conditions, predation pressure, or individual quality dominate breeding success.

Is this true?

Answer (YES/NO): NO